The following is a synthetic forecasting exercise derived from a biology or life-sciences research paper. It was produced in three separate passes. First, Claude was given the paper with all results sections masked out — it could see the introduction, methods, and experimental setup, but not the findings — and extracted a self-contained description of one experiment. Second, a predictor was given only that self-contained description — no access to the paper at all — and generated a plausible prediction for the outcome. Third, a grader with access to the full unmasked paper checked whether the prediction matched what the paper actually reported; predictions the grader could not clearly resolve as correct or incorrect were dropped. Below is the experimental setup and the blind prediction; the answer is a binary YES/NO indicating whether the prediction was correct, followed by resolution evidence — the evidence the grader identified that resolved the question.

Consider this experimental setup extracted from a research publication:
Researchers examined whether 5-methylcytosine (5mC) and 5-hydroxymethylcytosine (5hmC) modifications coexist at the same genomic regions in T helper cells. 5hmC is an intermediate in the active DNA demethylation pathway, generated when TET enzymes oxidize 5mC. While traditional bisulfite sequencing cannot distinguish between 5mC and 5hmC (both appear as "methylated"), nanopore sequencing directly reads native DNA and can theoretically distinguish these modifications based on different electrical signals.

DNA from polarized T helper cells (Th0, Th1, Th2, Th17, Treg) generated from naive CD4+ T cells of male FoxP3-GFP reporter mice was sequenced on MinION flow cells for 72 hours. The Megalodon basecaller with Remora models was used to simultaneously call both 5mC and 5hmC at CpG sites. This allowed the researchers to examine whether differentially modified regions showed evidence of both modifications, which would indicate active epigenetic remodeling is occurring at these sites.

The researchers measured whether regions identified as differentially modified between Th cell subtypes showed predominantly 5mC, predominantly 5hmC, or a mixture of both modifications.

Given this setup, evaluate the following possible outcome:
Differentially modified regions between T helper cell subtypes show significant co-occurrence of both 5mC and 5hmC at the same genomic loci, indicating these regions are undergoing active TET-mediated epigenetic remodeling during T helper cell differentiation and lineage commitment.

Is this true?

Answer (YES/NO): NO